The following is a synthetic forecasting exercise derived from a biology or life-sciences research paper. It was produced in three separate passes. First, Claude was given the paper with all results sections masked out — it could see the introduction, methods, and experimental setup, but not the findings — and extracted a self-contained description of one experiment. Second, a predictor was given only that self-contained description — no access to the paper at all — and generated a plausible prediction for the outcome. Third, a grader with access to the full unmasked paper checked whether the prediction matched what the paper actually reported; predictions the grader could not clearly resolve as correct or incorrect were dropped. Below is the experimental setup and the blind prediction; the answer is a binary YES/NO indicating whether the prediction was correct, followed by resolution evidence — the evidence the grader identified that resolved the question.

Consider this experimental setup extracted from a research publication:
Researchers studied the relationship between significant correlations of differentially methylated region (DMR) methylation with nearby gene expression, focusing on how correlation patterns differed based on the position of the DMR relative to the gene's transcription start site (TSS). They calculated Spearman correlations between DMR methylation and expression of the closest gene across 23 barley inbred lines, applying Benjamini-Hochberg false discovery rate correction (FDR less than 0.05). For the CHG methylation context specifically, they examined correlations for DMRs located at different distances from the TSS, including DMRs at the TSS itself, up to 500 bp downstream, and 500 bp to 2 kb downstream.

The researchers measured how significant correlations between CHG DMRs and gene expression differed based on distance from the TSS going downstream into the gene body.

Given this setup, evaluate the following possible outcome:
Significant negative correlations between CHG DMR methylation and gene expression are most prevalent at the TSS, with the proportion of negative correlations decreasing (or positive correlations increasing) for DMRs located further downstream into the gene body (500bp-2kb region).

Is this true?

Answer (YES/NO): NO